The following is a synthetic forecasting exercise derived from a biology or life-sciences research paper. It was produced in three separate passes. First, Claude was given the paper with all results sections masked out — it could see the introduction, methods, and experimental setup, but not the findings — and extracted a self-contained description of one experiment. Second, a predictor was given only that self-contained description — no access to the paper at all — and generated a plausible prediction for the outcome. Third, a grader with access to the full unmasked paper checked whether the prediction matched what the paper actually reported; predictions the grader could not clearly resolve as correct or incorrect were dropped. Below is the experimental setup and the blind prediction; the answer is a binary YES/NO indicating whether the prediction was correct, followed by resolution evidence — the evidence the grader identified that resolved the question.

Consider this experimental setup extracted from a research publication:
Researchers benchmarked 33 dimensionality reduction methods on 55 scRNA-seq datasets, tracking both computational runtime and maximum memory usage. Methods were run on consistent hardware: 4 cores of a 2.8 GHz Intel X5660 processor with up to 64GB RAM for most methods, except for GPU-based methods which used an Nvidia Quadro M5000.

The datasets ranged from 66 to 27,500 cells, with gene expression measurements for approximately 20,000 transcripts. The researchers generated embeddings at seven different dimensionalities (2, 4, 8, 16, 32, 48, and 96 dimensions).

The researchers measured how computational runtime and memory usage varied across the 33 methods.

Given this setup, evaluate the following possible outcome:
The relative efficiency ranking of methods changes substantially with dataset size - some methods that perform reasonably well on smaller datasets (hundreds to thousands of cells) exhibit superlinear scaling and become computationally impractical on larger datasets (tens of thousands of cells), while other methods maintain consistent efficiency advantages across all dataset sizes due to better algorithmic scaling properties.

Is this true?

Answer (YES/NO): NO